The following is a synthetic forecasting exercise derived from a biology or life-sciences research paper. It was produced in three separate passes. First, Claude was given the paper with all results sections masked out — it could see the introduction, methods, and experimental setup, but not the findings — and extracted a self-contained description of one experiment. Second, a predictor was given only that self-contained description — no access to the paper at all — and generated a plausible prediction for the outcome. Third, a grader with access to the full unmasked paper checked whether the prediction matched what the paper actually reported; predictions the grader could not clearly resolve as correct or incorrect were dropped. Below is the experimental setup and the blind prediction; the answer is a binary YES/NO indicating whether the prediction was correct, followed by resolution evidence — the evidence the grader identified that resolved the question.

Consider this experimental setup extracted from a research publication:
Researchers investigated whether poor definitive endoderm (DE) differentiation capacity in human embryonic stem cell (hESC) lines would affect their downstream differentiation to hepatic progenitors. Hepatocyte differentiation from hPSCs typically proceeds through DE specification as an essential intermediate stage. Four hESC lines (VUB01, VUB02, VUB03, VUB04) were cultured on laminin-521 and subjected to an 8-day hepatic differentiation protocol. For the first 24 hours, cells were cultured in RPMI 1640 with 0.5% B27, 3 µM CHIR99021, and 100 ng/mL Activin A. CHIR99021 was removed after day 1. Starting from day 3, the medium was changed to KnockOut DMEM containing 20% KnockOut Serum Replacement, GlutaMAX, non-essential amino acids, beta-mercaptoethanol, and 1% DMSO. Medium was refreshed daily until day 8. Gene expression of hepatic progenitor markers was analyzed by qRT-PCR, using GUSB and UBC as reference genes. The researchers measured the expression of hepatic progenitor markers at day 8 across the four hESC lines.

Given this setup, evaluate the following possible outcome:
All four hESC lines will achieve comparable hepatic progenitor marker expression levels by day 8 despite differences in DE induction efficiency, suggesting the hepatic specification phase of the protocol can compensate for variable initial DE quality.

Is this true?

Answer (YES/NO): NO